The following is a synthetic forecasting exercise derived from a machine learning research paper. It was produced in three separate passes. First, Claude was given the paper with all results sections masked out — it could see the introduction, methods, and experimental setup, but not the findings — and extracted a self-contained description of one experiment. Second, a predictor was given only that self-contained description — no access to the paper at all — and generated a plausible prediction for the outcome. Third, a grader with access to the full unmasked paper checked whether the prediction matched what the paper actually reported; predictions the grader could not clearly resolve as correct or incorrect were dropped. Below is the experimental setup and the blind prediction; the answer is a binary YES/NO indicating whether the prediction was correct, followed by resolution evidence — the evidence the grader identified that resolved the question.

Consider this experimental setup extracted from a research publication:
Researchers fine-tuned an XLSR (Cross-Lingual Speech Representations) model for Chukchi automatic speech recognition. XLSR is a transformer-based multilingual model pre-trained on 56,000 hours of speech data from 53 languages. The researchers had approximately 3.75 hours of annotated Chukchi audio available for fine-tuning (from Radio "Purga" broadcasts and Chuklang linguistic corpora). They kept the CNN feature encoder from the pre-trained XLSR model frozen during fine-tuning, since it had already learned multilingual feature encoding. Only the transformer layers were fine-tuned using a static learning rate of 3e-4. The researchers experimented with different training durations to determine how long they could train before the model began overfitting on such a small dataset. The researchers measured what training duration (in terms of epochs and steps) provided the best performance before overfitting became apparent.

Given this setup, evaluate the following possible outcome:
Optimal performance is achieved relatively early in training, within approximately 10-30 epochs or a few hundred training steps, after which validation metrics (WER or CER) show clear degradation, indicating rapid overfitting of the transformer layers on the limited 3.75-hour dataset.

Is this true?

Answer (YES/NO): NO